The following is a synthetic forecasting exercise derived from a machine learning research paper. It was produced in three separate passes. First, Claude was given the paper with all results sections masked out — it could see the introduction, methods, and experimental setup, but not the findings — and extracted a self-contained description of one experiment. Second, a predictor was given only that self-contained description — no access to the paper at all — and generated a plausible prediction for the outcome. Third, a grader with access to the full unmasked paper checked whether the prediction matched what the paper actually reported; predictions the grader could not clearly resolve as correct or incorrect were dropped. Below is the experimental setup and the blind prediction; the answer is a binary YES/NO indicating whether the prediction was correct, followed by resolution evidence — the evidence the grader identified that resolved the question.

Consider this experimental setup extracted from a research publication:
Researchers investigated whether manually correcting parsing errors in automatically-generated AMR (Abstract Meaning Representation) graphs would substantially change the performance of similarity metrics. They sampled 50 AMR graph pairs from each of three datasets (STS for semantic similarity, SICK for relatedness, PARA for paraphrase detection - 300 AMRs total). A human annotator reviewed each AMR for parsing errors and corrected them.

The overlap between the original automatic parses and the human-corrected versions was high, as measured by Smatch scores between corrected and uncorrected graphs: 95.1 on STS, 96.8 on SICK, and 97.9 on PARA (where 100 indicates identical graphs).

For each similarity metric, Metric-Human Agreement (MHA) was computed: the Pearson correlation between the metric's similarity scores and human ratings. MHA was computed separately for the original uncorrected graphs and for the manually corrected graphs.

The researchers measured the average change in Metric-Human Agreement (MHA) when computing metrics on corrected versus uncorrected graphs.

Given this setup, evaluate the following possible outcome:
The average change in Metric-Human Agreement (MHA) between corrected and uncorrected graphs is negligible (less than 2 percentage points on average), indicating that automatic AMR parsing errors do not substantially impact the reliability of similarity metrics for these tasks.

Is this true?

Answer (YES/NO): YES